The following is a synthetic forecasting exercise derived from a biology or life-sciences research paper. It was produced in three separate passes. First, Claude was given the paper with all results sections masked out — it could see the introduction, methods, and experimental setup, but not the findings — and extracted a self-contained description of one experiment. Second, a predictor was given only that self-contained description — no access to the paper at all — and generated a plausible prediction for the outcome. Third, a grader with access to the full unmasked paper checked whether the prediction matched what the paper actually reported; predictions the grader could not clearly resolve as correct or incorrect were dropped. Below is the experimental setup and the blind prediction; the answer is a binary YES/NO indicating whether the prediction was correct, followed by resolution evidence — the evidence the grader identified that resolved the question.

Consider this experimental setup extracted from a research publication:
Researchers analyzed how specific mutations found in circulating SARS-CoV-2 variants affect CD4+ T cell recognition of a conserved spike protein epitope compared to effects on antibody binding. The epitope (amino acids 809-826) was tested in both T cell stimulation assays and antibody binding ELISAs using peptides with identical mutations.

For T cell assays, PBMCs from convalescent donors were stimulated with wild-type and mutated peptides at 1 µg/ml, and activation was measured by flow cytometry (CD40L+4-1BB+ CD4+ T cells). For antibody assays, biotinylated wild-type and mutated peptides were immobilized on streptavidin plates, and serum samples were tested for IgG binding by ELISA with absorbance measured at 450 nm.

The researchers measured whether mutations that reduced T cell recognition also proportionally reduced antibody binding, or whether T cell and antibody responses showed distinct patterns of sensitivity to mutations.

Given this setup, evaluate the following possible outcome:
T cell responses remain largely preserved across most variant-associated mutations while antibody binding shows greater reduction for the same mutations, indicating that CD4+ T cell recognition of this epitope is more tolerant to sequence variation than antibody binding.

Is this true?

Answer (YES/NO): NO